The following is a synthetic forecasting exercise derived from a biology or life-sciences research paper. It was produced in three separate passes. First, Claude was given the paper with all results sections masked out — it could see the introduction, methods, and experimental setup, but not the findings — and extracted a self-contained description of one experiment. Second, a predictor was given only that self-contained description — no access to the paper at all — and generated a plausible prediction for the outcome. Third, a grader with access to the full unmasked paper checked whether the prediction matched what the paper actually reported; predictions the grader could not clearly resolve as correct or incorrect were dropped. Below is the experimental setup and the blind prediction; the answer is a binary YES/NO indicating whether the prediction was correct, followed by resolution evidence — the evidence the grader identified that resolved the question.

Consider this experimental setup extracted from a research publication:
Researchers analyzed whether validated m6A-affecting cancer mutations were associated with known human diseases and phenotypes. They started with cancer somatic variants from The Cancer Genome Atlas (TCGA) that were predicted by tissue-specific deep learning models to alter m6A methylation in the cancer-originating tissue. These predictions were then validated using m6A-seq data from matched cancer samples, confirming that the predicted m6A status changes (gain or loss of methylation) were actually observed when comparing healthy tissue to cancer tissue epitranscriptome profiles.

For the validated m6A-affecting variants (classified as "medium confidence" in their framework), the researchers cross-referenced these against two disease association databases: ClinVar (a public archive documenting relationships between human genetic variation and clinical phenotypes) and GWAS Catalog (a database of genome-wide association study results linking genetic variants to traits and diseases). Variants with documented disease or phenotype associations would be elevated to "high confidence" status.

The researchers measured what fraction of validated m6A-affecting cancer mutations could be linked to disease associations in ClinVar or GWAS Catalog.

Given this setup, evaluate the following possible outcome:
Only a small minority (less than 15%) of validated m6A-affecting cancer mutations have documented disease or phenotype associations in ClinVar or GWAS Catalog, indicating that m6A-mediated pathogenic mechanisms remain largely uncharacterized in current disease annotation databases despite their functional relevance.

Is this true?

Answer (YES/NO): YES